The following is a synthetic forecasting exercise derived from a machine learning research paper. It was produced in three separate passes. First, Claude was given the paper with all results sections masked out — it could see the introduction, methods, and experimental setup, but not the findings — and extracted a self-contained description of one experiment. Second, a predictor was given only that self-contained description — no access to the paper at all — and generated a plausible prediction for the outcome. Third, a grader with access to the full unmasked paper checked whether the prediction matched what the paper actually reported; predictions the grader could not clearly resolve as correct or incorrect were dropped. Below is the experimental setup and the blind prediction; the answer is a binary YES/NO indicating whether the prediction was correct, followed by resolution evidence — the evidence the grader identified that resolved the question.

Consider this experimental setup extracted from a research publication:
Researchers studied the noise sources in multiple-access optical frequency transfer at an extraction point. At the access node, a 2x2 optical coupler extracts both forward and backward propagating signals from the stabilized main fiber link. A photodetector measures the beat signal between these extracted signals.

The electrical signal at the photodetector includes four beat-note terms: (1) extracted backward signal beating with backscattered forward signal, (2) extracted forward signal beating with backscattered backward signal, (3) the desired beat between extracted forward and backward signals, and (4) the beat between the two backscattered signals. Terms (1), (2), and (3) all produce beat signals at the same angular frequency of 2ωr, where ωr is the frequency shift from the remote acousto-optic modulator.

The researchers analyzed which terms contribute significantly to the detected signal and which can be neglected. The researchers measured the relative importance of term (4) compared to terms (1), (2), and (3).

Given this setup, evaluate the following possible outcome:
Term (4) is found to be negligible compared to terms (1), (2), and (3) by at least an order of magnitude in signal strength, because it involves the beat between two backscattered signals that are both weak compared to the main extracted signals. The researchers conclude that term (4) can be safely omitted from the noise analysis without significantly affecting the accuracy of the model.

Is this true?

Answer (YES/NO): YES